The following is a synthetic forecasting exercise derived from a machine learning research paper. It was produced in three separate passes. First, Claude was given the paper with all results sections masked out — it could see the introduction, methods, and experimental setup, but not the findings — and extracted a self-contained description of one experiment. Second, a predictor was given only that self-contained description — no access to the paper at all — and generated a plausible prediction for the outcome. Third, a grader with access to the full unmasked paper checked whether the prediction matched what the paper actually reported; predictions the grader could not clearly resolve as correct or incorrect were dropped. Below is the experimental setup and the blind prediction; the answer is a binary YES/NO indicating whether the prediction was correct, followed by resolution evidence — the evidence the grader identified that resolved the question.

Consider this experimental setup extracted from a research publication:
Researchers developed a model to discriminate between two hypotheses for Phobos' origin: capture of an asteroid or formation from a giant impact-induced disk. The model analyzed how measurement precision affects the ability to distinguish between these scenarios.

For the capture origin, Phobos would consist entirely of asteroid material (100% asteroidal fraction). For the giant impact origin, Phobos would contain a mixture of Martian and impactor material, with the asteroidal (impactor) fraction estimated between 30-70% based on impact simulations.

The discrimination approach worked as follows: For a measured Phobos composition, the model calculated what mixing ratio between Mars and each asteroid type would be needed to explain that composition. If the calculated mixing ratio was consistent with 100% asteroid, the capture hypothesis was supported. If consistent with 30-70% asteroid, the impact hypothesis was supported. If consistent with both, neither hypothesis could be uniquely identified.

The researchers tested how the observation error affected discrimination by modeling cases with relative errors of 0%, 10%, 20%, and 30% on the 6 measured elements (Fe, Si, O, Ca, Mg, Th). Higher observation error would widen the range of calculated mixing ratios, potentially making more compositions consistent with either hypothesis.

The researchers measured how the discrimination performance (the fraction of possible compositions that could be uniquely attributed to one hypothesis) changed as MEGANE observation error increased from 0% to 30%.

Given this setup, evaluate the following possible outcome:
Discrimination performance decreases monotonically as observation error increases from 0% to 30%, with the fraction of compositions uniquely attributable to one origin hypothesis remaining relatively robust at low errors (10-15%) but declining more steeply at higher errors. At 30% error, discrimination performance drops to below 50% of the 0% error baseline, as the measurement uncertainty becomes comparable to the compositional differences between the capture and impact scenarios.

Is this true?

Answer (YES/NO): NO